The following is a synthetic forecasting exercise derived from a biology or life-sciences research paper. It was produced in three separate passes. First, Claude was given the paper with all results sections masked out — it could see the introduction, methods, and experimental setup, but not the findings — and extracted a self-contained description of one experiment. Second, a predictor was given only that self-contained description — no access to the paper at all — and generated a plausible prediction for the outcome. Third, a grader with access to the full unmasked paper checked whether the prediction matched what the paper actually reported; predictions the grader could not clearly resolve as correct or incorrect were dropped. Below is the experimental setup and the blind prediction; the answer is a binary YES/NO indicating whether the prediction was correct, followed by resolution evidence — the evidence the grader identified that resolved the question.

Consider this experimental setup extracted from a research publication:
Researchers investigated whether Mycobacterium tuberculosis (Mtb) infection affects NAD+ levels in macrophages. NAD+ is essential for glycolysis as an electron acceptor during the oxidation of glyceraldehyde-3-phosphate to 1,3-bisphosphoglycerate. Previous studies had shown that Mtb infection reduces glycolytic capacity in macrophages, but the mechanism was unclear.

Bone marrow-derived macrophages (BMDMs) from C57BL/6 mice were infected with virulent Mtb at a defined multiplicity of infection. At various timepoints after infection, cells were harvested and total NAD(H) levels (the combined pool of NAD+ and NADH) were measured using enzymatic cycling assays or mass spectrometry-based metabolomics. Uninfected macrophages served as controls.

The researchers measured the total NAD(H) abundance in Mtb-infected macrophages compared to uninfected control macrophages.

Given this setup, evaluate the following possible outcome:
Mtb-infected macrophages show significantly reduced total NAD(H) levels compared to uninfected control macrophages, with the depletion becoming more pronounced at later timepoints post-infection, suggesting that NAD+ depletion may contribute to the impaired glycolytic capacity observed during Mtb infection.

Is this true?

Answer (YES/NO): NO